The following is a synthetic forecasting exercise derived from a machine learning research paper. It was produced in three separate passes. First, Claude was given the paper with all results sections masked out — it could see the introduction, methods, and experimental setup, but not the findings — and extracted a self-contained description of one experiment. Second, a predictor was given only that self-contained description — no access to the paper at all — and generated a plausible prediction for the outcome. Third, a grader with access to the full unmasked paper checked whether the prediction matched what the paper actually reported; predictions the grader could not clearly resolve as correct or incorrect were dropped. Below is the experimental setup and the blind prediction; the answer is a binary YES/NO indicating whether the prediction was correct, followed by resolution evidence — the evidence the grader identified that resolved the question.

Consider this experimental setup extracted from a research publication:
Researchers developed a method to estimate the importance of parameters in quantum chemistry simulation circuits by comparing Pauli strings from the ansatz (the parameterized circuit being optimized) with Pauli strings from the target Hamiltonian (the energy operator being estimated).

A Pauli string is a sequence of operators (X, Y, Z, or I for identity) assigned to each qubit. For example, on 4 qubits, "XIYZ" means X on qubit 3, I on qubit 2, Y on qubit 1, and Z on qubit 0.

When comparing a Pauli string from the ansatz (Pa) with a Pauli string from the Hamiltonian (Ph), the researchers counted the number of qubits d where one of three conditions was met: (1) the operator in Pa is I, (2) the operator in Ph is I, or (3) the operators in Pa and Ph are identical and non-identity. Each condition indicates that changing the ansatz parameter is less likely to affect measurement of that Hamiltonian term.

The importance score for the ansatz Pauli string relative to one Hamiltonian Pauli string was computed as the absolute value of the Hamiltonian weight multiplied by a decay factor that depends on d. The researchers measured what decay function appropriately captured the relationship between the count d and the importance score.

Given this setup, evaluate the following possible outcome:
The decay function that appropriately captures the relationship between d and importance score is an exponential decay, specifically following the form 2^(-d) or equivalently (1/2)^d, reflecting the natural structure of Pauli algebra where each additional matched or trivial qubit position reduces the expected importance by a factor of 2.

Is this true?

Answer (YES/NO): YES